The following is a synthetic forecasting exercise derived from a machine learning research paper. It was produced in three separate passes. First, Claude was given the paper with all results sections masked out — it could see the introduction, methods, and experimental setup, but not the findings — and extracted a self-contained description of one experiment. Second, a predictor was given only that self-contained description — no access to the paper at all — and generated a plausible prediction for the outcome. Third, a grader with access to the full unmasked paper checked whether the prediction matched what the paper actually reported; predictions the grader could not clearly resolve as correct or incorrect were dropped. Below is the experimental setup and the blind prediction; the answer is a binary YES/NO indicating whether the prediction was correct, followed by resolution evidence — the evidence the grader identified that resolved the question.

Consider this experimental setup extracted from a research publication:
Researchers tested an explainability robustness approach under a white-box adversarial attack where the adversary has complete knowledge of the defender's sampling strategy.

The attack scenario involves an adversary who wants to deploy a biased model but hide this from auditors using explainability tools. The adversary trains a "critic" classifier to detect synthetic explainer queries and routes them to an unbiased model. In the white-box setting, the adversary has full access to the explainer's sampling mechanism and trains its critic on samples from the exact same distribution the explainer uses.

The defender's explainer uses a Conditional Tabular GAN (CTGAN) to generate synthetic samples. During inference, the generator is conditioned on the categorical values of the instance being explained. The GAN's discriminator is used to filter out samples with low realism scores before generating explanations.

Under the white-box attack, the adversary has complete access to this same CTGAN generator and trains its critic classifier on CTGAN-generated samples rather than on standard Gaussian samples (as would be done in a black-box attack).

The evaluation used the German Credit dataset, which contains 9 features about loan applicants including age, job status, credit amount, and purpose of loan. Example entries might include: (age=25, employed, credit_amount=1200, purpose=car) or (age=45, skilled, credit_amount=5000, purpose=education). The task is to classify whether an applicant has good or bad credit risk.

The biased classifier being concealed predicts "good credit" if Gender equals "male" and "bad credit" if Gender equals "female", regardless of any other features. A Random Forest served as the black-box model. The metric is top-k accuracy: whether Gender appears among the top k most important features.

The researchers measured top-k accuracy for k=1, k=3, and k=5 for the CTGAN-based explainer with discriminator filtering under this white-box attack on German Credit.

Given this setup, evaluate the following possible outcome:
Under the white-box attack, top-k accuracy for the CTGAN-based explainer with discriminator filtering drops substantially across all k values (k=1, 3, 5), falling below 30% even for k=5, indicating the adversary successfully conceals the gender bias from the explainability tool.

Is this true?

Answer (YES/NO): NO